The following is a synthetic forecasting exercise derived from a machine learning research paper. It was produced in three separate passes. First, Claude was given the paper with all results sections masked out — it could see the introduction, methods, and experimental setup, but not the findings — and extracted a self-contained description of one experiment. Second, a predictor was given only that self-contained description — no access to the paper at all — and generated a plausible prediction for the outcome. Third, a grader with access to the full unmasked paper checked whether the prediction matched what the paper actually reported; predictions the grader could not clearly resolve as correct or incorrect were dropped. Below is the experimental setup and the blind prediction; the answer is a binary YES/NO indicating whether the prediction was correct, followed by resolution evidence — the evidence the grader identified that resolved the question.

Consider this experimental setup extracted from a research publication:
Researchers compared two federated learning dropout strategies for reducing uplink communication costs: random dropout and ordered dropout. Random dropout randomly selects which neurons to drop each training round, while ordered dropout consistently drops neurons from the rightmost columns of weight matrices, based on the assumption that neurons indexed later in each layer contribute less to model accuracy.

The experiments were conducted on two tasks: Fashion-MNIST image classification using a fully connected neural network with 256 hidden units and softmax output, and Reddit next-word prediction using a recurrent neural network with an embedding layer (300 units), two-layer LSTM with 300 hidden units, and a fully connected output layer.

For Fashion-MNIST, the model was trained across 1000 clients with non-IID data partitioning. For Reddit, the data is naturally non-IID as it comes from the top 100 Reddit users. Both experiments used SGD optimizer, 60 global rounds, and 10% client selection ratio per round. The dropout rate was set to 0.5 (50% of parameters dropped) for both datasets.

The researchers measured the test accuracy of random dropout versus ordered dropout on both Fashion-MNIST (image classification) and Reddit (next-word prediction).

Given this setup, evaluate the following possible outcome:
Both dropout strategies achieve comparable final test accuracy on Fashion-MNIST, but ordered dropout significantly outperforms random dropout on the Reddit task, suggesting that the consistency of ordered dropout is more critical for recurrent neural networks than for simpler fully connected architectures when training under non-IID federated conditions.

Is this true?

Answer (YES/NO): NO